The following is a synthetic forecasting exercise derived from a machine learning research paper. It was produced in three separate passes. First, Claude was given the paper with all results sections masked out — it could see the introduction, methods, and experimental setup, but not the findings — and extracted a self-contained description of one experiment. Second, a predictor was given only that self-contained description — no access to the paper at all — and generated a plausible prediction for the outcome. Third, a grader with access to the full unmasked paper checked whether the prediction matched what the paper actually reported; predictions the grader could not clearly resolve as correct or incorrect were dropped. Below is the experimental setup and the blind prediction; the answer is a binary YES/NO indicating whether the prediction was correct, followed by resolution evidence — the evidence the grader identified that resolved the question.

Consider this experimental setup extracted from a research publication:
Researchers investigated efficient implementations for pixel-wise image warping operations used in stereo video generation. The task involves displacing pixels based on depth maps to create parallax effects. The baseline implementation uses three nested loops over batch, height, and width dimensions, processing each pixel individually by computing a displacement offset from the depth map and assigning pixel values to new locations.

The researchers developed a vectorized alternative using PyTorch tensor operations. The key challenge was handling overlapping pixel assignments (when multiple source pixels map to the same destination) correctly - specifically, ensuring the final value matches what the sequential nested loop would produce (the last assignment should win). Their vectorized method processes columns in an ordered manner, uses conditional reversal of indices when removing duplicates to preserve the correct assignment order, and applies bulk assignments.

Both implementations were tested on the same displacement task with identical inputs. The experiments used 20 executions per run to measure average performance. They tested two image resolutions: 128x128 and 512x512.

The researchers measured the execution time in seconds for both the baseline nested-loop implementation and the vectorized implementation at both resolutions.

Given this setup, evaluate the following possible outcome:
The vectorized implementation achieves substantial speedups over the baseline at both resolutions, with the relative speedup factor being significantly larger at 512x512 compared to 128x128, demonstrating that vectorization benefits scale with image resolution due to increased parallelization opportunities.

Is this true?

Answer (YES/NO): YES